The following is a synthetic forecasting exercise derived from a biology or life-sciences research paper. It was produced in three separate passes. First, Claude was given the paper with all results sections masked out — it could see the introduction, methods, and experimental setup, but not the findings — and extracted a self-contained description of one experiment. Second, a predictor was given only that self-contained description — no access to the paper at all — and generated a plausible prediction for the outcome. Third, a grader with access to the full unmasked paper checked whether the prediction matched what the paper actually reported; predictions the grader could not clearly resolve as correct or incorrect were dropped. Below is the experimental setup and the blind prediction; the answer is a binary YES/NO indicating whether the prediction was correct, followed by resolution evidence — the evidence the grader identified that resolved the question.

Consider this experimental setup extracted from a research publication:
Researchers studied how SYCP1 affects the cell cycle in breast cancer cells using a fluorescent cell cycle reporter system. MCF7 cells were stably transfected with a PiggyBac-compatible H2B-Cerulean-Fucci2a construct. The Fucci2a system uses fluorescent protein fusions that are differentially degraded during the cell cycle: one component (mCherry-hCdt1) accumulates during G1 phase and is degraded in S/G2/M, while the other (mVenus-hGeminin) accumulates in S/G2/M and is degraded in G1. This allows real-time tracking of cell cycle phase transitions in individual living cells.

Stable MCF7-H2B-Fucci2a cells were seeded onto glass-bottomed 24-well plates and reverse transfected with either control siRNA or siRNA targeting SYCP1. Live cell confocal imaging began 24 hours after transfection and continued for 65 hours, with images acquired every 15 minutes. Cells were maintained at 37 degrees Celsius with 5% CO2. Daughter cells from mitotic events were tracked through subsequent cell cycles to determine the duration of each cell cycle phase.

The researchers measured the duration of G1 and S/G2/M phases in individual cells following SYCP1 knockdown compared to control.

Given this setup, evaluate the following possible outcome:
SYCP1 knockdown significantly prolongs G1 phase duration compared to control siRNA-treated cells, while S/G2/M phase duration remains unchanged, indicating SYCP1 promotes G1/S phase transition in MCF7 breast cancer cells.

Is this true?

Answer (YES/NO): NO